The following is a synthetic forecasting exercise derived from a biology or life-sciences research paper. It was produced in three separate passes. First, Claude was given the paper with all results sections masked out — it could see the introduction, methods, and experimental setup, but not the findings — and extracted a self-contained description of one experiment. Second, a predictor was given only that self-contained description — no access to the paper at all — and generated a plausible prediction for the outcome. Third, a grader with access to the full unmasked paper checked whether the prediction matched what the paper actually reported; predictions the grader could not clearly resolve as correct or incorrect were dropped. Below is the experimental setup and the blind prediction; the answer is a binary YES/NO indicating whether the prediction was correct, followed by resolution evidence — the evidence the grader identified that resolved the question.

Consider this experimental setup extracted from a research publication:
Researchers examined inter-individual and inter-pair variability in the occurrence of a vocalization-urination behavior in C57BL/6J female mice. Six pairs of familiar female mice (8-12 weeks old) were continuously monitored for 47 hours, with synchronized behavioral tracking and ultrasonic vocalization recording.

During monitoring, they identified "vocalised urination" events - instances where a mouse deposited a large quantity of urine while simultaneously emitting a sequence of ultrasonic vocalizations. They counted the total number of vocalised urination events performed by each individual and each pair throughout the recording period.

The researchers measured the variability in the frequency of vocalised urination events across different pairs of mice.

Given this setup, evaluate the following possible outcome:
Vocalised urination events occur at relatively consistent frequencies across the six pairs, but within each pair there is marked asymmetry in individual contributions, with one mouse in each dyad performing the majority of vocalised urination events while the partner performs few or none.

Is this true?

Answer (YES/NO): NO